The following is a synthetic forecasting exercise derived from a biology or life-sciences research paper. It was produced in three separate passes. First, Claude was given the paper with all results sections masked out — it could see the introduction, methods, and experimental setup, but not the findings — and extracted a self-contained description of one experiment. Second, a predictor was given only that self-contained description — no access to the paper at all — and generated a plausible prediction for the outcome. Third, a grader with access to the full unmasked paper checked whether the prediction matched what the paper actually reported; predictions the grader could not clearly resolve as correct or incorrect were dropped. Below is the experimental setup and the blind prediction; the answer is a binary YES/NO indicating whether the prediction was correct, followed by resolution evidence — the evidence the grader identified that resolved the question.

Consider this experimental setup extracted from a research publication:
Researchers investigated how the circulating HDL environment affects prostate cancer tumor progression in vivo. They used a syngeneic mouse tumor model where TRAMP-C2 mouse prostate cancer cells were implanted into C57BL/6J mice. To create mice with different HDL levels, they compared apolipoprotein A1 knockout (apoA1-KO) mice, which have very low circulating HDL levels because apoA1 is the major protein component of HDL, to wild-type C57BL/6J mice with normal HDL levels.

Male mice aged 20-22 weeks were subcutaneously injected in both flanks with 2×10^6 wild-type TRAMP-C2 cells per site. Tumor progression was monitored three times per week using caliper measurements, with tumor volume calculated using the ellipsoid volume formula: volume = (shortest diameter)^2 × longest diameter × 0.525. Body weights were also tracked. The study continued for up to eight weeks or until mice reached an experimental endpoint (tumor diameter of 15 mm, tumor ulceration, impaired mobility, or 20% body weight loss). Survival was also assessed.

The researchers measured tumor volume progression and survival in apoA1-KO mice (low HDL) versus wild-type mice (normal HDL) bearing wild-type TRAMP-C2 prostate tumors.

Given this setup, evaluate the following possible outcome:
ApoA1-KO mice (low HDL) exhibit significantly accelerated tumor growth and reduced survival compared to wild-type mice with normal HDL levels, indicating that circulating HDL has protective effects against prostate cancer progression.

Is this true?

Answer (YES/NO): NO